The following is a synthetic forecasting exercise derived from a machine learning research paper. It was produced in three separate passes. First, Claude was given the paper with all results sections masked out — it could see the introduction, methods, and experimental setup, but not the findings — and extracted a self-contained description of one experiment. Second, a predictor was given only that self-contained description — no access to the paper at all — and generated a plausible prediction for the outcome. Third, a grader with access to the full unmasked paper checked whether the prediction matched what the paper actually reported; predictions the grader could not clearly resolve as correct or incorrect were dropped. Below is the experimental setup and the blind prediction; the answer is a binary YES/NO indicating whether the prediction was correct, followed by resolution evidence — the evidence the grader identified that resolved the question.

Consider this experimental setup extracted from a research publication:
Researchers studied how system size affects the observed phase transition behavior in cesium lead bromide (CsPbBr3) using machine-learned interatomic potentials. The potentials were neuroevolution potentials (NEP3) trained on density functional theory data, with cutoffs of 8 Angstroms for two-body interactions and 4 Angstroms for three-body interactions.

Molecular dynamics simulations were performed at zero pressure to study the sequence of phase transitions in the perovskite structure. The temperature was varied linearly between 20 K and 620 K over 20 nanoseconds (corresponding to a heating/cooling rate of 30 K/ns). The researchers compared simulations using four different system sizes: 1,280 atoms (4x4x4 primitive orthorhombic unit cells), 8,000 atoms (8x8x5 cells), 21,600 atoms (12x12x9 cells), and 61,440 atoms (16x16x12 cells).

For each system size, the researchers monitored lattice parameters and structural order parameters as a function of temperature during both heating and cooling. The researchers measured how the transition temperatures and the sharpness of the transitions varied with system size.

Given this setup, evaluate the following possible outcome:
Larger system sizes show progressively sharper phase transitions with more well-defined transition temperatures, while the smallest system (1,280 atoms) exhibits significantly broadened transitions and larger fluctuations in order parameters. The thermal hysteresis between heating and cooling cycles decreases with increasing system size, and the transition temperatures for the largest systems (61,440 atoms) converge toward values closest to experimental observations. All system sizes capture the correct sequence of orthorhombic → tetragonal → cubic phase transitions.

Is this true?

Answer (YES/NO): NO